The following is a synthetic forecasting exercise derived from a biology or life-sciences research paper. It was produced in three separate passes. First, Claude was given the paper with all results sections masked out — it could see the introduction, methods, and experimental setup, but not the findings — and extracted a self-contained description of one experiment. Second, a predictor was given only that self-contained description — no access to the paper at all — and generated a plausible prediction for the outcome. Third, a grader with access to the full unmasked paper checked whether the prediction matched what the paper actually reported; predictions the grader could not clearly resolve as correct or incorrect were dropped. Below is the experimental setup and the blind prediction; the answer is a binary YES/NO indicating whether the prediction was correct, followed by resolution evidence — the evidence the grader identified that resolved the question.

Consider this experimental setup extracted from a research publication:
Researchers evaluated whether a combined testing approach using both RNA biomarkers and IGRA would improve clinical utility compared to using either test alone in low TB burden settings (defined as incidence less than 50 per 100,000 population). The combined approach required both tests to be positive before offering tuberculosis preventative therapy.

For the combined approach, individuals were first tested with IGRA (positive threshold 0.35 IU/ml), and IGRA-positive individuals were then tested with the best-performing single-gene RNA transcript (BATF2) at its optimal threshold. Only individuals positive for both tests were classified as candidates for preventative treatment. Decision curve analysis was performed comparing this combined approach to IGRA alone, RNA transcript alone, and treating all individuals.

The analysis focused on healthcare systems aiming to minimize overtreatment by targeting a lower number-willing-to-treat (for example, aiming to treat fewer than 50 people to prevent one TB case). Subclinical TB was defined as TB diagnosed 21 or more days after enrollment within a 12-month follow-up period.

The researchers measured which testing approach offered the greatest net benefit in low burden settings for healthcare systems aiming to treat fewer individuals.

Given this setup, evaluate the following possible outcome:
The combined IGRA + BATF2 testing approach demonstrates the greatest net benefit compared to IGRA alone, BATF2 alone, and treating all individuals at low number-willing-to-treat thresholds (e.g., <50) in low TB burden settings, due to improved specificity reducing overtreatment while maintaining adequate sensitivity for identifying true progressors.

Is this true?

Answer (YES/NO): YES